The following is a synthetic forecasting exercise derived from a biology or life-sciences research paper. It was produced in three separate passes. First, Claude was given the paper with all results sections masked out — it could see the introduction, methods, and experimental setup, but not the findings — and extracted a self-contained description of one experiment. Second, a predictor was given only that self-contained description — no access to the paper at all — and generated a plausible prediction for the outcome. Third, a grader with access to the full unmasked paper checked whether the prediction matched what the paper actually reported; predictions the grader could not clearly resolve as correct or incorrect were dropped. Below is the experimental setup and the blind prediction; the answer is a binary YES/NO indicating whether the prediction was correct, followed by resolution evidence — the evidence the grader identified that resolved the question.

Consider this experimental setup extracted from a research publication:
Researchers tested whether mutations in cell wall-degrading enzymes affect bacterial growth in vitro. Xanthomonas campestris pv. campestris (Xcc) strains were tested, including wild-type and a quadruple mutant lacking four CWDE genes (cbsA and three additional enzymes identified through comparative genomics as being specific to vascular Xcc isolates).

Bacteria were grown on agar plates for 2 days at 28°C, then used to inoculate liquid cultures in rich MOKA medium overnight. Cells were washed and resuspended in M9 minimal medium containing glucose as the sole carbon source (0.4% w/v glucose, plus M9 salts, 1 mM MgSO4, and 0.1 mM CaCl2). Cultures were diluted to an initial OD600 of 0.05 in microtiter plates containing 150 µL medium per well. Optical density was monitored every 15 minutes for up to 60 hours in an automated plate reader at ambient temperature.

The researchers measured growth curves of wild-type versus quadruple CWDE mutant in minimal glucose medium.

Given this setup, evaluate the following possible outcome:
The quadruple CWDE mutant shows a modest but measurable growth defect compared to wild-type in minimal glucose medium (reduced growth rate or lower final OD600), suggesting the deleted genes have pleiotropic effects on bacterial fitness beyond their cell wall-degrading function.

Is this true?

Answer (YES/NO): NO